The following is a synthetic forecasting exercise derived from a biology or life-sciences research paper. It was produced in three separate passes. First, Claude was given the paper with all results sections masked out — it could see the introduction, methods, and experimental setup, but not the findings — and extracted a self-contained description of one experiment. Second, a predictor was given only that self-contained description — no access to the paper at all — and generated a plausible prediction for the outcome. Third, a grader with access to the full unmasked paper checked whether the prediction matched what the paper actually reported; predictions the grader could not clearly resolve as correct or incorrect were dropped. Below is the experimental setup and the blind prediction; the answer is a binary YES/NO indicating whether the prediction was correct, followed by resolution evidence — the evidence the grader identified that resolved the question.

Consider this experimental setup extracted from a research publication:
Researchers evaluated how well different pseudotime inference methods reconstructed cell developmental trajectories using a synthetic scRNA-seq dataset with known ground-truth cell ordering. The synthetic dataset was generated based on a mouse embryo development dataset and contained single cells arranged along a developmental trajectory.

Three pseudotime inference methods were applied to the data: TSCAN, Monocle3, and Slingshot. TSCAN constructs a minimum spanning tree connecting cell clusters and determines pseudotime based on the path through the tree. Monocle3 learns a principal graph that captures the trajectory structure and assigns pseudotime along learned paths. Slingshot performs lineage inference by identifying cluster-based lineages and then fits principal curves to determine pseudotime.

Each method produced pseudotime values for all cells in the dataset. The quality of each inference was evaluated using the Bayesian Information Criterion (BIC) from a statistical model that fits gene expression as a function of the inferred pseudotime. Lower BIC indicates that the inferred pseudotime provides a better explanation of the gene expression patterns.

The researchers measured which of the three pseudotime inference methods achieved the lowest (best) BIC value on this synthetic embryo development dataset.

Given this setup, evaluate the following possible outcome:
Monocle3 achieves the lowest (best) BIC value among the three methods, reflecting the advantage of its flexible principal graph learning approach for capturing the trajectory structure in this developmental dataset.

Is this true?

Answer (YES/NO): NO